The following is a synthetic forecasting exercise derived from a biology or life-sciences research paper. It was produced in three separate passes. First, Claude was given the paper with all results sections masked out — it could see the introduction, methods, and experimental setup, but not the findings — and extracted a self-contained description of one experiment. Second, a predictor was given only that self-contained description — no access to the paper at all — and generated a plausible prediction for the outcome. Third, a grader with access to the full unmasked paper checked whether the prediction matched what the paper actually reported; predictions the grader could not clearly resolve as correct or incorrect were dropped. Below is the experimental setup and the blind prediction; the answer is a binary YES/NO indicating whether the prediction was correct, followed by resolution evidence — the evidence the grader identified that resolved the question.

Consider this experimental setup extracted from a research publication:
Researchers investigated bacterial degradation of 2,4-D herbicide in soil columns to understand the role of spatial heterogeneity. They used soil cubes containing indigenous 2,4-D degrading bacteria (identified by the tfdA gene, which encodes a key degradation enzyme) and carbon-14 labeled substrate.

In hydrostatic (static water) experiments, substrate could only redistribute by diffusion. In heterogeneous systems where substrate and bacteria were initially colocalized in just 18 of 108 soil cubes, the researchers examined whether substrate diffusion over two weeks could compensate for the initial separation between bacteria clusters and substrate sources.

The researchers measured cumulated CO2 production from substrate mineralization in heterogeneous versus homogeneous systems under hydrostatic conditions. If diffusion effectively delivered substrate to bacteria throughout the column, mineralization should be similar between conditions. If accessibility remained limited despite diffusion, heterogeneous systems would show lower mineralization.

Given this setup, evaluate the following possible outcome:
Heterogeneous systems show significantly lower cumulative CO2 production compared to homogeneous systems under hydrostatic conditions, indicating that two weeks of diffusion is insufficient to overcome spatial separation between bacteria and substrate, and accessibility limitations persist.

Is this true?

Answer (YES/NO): YES